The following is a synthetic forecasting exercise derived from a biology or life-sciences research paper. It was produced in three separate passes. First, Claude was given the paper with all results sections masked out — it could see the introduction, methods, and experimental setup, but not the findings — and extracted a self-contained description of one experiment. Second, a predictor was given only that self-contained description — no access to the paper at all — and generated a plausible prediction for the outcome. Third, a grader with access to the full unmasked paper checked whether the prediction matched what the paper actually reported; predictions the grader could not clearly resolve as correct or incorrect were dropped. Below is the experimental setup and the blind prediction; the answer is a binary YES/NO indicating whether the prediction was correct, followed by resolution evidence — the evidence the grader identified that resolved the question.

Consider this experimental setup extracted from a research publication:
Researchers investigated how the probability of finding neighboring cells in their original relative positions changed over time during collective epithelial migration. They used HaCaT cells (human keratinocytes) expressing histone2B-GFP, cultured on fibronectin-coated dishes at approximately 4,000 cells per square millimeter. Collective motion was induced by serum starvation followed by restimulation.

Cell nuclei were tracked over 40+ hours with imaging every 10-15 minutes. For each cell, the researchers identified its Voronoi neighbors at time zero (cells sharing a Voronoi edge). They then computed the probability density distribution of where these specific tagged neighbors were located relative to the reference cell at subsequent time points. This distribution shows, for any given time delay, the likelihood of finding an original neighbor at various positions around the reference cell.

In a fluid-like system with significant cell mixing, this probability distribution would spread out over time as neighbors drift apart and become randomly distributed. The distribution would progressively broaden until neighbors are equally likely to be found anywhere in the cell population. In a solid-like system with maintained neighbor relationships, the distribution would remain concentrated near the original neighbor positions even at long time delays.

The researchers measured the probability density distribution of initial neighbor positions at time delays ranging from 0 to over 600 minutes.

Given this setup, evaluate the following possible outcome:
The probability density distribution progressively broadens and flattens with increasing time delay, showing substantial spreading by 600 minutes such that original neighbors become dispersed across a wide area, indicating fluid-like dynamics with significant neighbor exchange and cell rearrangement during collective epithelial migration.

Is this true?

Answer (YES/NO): NO